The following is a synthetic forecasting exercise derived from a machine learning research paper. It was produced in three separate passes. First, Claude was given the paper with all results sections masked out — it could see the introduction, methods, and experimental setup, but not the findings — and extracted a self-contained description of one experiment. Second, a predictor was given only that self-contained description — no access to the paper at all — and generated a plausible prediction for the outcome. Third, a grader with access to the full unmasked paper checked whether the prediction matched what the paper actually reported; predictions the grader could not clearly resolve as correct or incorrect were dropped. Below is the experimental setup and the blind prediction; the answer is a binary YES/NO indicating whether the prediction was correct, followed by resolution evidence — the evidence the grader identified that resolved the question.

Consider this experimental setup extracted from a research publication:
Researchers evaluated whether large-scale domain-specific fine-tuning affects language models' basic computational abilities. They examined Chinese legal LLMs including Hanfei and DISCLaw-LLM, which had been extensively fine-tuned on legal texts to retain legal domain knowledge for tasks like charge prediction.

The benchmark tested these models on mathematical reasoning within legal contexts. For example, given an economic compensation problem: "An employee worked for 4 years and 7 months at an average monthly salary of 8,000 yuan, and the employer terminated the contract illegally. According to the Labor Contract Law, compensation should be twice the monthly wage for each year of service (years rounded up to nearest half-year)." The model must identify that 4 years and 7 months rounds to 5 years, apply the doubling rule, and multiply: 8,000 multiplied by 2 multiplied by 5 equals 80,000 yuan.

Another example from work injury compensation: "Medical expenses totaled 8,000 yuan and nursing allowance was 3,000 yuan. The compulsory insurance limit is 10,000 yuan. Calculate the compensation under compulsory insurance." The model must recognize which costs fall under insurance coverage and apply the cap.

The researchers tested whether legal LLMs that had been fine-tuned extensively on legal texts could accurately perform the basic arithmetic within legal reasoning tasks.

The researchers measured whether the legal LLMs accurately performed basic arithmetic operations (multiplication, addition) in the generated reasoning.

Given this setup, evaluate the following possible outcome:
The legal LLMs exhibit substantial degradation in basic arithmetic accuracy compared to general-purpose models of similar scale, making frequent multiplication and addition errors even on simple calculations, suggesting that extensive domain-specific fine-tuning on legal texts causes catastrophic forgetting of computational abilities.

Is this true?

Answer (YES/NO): YES